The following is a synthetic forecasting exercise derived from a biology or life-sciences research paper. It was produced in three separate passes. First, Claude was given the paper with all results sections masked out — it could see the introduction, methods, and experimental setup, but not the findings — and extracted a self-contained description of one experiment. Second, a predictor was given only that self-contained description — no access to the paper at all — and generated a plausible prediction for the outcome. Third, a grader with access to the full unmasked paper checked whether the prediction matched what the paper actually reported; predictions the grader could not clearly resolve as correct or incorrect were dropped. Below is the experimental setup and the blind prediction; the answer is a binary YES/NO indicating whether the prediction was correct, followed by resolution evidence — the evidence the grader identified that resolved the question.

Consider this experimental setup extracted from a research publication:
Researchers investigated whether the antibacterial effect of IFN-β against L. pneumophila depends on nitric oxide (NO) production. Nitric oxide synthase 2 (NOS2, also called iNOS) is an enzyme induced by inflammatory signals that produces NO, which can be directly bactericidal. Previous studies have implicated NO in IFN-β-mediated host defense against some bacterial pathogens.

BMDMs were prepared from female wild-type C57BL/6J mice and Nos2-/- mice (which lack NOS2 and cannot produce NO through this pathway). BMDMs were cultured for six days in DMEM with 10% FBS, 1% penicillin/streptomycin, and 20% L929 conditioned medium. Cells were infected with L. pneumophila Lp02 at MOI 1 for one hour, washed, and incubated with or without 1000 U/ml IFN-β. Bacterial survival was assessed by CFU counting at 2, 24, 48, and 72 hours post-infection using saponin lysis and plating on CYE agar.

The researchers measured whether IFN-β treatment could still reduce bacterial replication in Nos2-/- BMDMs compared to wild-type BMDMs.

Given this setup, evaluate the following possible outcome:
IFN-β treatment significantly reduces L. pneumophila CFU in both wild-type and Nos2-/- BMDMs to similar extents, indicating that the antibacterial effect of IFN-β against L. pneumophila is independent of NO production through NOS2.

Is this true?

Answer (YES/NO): YES